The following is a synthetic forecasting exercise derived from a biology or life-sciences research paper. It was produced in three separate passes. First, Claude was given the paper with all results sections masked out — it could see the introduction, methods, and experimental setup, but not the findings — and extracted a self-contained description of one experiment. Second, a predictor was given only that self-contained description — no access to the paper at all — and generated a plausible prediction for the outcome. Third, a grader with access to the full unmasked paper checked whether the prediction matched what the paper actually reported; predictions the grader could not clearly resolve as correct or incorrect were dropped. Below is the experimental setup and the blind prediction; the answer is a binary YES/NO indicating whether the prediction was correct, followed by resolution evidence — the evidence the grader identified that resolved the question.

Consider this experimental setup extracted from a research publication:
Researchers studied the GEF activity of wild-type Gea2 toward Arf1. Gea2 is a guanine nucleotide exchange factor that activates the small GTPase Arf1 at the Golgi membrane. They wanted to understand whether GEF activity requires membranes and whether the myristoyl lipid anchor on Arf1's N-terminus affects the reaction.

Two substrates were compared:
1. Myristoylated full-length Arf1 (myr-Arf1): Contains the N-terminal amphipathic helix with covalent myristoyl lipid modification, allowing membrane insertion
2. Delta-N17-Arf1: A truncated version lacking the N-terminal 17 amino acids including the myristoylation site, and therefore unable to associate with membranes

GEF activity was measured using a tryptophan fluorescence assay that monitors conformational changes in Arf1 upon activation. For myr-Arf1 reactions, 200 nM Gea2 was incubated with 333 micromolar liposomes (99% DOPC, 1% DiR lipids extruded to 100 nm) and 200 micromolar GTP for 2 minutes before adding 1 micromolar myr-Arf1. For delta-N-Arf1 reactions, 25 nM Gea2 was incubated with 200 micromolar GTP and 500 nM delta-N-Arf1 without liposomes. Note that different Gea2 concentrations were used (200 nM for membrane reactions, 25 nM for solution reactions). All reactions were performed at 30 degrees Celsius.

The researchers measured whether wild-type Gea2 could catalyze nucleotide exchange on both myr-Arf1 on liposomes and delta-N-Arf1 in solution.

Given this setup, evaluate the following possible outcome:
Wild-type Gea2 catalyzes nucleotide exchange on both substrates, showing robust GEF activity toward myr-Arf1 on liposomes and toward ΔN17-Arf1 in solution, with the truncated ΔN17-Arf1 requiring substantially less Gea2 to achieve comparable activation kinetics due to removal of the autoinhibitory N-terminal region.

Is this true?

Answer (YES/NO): NO